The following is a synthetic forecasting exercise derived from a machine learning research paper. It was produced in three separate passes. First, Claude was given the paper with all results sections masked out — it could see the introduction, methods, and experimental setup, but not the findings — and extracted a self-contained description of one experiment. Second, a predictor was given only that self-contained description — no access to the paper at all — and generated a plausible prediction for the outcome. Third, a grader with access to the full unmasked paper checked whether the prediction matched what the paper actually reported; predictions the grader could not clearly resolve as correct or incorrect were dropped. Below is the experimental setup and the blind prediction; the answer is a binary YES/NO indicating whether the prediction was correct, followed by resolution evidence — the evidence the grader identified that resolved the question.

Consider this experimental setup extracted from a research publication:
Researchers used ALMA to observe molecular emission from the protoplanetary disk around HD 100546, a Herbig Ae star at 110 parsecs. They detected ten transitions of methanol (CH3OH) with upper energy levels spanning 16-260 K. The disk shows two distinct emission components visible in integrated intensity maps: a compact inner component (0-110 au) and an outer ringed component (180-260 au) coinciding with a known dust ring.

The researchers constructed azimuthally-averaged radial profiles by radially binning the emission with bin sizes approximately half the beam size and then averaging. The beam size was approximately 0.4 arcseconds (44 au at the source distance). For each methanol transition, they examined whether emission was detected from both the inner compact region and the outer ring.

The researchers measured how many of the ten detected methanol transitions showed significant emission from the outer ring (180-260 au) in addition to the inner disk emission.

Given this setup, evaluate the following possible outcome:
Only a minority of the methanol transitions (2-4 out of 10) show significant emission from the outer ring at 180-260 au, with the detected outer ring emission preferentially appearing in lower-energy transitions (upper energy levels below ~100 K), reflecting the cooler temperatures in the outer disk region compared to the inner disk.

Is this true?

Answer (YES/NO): YES